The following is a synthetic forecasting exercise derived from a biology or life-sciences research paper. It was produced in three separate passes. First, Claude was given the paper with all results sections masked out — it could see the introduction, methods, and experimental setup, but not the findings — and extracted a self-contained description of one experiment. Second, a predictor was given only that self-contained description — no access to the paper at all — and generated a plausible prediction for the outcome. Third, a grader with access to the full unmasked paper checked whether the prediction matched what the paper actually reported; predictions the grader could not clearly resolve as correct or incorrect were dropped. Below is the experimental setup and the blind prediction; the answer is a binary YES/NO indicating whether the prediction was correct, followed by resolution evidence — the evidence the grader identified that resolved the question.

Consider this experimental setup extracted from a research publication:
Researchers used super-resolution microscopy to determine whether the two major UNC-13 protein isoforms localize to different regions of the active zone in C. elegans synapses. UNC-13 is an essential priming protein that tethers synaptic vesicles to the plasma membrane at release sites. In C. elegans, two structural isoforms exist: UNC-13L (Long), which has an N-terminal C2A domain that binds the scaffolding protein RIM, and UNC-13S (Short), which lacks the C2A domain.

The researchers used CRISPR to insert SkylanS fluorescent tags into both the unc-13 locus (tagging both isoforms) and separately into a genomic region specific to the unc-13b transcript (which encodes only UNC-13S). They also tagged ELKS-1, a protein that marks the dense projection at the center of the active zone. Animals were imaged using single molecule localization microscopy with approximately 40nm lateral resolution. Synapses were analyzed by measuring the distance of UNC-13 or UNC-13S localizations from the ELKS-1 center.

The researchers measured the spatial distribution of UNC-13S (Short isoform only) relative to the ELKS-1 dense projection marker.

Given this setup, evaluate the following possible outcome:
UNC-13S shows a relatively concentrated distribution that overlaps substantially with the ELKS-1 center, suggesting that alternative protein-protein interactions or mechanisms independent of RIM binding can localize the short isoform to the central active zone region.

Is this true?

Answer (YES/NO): NO